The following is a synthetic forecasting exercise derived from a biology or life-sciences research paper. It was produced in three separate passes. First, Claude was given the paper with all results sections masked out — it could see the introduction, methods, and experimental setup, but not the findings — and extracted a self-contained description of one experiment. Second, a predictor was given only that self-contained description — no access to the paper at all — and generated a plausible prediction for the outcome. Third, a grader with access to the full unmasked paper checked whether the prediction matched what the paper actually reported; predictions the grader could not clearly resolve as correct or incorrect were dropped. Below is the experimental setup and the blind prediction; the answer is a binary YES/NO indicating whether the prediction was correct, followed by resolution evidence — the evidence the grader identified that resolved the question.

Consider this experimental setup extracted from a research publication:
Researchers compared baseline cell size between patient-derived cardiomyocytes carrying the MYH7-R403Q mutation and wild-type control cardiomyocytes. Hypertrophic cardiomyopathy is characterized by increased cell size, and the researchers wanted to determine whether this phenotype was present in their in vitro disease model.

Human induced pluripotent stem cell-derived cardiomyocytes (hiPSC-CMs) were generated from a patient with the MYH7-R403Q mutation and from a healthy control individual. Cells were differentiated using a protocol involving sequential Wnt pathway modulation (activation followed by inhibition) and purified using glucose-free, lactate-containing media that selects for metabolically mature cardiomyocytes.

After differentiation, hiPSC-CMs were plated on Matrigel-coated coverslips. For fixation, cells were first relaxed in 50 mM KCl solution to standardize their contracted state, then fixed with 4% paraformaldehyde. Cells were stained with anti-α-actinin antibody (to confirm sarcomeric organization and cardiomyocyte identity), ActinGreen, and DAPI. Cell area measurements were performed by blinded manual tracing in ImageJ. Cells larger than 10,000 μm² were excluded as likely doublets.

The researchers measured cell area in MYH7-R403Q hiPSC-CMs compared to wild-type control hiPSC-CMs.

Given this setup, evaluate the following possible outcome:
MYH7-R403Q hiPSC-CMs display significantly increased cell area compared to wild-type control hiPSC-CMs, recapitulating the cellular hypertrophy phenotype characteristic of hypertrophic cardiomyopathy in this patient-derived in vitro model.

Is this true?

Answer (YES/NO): YES